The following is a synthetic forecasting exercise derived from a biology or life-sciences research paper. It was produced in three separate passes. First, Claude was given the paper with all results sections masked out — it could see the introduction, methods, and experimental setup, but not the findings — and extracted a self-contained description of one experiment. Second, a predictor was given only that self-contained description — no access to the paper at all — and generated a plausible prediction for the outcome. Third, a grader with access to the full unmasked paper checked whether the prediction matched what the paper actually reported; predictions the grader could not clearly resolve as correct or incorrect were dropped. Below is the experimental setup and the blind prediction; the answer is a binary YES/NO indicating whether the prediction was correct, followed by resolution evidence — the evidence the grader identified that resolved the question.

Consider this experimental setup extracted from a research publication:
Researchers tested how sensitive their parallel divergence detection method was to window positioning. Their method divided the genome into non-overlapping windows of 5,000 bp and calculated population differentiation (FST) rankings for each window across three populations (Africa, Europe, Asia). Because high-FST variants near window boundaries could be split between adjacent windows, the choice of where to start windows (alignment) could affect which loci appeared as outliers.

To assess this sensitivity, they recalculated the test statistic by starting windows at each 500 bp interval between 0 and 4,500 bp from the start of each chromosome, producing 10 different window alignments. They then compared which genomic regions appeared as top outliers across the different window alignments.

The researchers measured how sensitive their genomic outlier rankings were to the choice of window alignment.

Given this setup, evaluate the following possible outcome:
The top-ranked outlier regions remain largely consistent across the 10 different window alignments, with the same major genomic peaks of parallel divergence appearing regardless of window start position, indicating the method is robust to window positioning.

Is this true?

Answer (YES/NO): NO